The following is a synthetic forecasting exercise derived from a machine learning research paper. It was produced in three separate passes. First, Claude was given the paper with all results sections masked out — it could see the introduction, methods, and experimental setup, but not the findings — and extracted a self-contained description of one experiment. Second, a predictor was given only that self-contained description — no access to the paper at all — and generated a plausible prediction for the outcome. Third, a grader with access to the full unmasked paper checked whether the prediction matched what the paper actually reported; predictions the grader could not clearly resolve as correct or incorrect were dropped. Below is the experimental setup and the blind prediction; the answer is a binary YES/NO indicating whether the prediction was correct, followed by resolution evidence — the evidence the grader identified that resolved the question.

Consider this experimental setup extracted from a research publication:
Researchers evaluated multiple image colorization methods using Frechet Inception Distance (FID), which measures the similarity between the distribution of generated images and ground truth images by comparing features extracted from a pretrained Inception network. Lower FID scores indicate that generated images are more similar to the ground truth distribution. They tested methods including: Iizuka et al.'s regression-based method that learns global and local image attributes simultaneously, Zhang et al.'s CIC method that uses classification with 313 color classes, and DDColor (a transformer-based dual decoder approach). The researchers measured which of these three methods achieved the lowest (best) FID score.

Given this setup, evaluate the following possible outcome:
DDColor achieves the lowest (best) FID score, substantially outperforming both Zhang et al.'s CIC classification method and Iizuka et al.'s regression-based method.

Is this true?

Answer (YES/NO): YES